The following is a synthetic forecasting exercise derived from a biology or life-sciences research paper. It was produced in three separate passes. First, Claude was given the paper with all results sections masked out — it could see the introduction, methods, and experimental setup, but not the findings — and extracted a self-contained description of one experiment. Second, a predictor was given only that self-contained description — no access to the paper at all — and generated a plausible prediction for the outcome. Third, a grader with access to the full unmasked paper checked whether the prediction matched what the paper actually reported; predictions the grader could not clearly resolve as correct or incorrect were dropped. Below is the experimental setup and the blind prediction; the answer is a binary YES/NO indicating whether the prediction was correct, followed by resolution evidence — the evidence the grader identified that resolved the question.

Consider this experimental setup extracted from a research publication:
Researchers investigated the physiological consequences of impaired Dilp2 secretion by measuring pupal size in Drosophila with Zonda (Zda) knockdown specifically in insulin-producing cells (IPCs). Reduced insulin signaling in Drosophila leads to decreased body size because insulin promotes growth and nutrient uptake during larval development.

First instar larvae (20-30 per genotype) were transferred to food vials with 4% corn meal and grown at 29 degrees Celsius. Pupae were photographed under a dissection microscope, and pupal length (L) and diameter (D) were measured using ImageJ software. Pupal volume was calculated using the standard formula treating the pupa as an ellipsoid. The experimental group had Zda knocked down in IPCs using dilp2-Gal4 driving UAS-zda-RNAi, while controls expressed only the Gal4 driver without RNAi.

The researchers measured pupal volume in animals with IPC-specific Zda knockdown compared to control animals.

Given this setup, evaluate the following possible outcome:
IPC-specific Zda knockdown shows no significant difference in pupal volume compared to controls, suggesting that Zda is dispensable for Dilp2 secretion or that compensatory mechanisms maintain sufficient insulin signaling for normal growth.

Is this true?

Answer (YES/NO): NO